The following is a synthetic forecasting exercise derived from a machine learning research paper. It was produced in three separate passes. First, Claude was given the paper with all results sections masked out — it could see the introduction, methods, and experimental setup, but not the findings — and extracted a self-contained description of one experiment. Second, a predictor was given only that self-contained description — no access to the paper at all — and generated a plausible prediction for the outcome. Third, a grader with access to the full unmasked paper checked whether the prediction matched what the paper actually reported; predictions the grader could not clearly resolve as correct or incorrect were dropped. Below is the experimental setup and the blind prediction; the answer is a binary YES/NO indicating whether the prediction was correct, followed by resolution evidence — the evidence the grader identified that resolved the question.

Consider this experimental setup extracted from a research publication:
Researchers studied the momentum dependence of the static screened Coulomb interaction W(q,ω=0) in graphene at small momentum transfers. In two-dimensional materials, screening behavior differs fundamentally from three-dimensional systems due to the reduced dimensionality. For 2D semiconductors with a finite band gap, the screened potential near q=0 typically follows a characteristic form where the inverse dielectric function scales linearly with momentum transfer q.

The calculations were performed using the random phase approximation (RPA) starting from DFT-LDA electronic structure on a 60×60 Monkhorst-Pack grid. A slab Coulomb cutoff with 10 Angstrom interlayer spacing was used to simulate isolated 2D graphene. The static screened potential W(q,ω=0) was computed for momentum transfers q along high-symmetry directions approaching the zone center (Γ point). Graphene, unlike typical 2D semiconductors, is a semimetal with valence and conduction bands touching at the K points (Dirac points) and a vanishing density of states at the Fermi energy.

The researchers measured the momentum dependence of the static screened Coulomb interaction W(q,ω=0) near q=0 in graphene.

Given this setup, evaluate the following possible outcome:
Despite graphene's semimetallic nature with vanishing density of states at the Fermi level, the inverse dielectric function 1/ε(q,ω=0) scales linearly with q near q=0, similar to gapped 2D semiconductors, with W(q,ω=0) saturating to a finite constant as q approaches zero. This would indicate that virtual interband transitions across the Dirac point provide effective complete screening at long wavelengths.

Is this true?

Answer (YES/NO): NO